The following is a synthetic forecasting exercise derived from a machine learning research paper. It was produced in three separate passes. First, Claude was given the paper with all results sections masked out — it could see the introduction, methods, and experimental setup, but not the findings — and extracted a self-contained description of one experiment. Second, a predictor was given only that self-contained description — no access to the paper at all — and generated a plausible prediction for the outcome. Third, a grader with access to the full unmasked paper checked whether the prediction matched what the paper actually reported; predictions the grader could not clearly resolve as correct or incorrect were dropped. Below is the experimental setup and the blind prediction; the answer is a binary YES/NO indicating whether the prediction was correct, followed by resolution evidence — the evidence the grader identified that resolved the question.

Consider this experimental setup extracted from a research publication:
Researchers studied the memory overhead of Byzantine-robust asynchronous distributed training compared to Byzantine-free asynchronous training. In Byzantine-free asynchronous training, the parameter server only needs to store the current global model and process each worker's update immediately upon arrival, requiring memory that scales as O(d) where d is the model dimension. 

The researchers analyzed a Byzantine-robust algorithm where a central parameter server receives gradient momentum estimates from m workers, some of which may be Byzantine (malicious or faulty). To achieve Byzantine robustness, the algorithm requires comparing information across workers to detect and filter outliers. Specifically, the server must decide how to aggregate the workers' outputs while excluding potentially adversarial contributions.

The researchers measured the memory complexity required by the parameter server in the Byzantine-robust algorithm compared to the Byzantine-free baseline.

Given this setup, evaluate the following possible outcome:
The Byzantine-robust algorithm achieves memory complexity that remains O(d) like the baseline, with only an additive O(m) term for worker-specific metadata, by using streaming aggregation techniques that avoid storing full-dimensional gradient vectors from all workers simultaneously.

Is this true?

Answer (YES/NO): NO